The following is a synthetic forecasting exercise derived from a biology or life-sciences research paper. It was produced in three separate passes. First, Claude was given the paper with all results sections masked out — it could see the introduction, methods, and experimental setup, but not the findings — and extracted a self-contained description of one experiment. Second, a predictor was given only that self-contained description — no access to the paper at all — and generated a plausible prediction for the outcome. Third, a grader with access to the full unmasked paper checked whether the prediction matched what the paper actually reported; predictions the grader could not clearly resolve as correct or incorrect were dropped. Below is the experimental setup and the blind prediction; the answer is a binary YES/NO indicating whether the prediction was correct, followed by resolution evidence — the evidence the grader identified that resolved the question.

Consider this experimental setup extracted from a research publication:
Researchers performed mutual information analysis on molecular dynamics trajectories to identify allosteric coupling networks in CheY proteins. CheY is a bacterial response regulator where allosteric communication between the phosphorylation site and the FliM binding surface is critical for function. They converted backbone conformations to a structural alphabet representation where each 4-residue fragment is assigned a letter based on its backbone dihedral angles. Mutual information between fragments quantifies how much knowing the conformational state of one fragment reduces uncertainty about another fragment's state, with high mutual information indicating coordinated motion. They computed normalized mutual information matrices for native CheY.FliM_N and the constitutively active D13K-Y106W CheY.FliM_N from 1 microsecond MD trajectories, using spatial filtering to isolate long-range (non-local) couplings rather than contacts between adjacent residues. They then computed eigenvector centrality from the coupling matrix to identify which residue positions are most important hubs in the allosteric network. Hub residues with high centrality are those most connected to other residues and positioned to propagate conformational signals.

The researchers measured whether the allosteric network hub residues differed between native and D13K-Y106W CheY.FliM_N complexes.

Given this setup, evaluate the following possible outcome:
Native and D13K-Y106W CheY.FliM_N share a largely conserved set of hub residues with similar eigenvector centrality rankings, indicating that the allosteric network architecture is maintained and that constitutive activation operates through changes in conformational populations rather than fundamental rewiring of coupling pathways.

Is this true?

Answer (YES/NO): NO